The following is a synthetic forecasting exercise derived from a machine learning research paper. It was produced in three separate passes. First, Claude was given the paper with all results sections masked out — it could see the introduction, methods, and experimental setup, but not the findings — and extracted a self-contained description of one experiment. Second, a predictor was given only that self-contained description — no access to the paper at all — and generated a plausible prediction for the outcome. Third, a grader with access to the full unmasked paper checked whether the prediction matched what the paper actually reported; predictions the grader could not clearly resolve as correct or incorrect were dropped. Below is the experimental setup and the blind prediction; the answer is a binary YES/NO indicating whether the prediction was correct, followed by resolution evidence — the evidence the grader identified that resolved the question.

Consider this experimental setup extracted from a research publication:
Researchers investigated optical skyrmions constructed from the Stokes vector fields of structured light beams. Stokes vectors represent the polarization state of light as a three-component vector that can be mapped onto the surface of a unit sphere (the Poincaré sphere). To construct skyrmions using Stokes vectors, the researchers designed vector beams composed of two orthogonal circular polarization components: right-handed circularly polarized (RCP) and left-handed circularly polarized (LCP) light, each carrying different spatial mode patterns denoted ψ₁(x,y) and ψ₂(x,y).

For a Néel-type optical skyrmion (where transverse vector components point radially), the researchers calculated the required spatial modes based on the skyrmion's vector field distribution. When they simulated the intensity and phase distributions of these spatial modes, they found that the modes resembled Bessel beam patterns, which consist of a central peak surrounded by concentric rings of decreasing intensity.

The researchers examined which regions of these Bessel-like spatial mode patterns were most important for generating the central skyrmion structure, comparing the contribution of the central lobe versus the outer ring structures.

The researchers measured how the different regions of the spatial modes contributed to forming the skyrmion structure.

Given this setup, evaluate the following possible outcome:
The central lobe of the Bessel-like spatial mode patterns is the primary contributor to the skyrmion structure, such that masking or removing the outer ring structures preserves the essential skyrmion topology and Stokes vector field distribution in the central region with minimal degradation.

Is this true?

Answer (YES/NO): YES